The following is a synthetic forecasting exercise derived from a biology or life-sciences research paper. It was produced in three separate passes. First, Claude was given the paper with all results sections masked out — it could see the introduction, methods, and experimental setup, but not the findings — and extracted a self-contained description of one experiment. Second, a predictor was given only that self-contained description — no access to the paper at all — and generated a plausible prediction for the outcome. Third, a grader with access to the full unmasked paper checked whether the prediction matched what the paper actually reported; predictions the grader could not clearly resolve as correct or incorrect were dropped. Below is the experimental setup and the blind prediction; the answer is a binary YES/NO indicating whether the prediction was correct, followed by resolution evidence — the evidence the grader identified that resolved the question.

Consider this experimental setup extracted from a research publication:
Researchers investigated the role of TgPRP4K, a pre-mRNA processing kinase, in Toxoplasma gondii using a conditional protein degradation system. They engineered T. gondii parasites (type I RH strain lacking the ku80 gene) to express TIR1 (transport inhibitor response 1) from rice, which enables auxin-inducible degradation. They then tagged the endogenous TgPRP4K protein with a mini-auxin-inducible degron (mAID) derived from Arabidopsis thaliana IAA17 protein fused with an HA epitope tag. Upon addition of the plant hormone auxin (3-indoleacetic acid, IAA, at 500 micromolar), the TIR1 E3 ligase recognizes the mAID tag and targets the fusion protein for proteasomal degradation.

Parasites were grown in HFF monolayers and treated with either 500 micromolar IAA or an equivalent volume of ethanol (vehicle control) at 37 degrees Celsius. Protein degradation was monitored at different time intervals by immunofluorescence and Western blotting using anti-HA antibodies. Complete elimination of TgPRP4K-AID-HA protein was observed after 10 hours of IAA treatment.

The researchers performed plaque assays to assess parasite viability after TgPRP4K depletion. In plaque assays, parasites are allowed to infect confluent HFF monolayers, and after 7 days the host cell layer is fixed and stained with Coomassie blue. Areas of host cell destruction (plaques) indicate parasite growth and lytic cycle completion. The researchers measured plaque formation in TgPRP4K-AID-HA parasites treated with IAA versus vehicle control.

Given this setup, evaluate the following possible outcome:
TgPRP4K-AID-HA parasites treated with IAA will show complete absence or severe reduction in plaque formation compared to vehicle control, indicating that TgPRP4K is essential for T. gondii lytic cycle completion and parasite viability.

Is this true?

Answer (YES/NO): YES